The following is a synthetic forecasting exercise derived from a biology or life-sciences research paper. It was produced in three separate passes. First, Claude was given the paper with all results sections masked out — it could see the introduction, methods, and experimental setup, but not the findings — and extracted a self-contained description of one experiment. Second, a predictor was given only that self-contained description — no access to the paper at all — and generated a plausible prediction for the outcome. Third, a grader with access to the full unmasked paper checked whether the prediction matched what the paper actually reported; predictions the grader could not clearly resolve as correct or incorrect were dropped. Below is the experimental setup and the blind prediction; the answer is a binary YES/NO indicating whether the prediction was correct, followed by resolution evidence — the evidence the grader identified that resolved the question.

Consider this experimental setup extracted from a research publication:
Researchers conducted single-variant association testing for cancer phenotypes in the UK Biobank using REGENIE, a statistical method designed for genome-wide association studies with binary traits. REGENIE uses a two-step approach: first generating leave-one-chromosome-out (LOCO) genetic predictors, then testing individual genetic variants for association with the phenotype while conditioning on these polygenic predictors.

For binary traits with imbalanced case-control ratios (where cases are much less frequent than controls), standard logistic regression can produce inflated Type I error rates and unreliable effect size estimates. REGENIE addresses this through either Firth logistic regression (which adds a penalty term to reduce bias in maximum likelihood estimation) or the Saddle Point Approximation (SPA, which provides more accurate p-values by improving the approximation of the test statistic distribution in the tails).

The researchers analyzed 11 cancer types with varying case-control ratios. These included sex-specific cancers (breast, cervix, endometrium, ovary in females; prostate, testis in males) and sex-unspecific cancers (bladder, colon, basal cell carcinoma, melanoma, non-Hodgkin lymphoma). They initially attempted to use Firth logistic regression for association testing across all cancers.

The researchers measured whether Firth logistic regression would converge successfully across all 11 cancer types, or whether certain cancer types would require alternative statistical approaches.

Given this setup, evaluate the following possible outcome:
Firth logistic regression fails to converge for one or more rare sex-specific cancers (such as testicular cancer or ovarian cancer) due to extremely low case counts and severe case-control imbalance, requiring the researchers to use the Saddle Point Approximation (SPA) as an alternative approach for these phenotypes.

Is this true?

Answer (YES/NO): YES